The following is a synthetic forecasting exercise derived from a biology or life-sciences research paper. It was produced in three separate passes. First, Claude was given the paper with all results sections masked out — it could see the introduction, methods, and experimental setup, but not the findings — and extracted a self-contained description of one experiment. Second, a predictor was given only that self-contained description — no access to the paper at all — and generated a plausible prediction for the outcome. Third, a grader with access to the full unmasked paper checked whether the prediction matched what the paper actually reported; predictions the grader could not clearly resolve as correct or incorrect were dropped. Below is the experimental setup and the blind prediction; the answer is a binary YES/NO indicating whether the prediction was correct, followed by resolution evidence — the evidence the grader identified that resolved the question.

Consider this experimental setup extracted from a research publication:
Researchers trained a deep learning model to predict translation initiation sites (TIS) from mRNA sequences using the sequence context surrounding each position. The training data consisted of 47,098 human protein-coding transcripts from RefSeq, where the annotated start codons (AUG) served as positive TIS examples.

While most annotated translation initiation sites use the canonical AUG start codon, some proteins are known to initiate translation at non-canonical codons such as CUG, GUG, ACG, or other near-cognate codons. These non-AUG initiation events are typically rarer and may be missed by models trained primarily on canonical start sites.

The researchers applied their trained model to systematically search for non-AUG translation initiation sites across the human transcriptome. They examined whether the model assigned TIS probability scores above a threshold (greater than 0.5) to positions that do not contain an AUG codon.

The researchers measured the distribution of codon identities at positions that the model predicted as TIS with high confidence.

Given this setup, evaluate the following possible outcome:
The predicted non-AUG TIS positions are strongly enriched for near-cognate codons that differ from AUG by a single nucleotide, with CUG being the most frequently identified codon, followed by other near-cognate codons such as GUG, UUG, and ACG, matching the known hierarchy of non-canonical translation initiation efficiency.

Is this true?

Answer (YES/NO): NO